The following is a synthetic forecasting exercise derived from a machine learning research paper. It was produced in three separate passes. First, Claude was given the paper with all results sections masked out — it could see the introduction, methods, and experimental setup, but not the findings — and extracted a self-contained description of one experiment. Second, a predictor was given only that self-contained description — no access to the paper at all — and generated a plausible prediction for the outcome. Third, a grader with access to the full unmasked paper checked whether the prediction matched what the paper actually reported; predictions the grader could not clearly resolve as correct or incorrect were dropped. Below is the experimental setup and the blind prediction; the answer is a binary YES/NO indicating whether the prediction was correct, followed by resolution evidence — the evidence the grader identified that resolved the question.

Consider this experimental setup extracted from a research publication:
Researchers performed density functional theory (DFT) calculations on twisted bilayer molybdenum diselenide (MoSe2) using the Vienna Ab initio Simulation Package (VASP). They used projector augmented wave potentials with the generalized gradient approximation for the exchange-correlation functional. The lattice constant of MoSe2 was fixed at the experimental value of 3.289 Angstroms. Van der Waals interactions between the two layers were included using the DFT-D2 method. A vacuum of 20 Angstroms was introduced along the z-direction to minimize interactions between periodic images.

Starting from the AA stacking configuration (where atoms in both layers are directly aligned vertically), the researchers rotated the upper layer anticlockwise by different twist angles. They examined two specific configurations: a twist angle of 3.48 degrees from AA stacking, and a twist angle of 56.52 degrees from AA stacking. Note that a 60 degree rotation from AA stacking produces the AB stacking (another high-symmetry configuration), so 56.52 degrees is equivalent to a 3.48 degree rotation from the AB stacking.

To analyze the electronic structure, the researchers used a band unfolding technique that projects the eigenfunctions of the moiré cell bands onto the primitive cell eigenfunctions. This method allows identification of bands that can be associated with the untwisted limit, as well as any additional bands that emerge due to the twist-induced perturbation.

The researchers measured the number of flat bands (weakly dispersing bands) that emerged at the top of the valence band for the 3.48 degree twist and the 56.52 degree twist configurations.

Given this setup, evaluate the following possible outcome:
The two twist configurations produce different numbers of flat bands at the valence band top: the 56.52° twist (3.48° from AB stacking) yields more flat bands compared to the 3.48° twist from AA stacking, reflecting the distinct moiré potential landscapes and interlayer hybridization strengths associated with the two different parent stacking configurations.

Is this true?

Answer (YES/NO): YES